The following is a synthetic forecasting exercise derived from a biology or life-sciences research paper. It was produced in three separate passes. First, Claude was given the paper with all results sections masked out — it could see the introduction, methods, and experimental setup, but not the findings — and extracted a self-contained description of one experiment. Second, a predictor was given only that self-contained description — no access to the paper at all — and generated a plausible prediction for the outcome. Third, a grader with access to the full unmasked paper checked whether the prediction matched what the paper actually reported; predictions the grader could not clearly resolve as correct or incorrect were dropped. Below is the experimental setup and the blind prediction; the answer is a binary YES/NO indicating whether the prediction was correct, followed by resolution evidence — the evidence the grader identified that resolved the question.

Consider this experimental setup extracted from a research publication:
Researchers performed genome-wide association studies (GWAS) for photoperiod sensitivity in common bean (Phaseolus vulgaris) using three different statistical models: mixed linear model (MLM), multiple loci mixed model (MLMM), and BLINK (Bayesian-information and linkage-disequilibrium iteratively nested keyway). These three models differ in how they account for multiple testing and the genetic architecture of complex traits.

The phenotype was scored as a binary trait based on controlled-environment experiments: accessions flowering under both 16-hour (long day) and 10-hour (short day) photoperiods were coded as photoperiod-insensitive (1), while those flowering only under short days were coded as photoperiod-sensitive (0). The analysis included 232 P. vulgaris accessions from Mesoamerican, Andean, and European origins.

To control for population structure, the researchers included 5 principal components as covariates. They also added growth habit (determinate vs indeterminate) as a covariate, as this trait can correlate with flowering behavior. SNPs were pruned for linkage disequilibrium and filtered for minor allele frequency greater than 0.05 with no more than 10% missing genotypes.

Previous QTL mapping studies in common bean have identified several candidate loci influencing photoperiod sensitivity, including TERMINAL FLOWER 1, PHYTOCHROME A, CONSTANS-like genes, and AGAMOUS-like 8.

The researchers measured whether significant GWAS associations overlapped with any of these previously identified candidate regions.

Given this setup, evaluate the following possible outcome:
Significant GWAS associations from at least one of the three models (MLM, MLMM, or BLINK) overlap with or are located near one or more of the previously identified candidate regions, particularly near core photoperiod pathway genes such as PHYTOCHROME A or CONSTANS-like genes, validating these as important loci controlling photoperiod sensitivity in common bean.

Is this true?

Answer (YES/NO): NO